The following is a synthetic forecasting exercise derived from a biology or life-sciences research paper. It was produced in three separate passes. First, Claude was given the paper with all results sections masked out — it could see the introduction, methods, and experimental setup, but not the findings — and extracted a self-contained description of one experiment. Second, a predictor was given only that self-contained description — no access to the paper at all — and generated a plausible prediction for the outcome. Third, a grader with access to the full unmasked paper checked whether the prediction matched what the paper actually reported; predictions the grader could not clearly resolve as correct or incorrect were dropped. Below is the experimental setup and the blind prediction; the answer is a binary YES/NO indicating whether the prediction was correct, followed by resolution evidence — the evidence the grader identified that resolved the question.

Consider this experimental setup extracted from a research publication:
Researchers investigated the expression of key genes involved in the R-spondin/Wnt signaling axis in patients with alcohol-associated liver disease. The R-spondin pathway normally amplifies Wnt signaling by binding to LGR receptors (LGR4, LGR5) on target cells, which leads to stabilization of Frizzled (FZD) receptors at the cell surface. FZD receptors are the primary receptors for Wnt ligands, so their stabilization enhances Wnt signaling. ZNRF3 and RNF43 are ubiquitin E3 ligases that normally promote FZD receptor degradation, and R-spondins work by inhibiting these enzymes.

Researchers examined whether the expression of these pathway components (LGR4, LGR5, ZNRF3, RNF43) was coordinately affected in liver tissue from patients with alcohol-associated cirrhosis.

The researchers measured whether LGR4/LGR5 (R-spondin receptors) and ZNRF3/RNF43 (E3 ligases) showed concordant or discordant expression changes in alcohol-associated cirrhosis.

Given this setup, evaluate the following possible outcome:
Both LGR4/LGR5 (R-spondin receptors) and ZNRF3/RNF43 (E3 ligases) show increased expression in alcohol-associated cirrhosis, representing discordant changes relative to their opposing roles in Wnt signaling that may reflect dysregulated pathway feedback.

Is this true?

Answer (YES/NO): NO